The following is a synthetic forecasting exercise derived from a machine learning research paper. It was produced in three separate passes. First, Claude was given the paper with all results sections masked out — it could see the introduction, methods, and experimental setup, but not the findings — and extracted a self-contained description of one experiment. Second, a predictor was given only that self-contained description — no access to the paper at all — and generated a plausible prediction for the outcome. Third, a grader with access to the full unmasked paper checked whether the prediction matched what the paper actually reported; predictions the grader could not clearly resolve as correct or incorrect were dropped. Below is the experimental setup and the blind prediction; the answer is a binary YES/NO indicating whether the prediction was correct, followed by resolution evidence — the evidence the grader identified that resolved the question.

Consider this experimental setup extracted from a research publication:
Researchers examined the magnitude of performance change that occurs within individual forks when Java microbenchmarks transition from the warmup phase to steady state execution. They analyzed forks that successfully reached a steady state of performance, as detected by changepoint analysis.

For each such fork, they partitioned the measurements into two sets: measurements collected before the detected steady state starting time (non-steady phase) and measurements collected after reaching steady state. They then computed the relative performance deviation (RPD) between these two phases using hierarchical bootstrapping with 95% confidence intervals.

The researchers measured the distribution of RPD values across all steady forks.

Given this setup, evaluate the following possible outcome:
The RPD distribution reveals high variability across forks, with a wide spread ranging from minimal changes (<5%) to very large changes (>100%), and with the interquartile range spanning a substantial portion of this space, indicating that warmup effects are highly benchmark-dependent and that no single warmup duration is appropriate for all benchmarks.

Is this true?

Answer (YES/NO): NO